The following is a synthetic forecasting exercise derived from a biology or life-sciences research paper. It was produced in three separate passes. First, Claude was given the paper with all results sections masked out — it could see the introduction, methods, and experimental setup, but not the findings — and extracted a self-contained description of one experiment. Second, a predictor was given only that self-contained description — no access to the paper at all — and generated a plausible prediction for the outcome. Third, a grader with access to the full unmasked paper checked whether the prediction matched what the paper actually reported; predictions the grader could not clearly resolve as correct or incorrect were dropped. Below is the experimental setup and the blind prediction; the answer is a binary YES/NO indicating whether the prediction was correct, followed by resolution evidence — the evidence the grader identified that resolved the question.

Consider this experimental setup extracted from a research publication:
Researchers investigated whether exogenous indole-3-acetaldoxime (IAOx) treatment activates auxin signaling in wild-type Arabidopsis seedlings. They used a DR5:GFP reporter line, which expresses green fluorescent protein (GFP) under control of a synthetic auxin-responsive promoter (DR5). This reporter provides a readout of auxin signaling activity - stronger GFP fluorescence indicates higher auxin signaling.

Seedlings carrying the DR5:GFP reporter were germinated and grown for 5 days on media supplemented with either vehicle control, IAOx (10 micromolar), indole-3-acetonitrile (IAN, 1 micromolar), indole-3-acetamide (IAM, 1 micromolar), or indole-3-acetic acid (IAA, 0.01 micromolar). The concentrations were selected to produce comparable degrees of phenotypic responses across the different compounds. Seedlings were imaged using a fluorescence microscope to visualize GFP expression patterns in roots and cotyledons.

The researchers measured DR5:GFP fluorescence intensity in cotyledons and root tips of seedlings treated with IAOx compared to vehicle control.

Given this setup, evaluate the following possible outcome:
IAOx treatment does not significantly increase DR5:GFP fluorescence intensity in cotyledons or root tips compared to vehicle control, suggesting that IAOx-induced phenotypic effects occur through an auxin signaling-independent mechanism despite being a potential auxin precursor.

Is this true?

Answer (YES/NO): NO